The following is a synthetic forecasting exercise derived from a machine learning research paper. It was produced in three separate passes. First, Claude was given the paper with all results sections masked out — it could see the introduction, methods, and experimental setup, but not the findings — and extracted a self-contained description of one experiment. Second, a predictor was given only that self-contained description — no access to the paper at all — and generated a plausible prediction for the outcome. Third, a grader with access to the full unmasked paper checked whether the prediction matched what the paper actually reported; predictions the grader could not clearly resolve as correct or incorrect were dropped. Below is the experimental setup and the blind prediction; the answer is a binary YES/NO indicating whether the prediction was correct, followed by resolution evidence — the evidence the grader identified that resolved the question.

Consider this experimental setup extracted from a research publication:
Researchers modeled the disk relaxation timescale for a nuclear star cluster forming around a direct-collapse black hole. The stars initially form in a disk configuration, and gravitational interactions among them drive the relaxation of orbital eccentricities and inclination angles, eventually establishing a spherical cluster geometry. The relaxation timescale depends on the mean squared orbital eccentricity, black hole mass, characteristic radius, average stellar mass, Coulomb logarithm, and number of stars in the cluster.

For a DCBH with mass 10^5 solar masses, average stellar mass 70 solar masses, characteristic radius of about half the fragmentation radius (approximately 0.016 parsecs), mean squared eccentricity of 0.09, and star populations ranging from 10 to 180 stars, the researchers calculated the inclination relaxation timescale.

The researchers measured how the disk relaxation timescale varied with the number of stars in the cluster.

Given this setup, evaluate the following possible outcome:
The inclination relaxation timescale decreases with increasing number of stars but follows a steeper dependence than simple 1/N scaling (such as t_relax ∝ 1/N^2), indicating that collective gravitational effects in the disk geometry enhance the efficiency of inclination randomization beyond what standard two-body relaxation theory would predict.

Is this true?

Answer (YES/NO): NO